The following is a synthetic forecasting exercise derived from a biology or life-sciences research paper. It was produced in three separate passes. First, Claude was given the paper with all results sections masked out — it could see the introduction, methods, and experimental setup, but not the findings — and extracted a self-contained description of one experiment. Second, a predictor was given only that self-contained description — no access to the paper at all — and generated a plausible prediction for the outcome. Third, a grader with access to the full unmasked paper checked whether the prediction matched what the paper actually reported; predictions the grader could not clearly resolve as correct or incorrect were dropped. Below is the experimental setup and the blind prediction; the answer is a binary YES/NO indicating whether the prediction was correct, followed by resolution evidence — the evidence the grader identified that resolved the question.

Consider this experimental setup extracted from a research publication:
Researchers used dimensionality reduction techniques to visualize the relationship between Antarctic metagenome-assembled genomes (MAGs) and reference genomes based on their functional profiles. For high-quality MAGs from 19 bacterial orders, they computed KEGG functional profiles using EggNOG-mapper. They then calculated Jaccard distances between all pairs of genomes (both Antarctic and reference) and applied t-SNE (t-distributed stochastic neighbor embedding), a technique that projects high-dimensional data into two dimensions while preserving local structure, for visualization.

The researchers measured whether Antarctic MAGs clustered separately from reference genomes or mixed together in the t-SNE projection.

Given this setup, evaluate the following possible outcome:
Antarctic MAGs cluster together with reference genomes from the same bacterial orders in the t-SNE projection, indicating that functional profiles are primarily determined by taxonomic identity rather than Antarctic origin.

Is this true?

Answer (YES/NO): NO